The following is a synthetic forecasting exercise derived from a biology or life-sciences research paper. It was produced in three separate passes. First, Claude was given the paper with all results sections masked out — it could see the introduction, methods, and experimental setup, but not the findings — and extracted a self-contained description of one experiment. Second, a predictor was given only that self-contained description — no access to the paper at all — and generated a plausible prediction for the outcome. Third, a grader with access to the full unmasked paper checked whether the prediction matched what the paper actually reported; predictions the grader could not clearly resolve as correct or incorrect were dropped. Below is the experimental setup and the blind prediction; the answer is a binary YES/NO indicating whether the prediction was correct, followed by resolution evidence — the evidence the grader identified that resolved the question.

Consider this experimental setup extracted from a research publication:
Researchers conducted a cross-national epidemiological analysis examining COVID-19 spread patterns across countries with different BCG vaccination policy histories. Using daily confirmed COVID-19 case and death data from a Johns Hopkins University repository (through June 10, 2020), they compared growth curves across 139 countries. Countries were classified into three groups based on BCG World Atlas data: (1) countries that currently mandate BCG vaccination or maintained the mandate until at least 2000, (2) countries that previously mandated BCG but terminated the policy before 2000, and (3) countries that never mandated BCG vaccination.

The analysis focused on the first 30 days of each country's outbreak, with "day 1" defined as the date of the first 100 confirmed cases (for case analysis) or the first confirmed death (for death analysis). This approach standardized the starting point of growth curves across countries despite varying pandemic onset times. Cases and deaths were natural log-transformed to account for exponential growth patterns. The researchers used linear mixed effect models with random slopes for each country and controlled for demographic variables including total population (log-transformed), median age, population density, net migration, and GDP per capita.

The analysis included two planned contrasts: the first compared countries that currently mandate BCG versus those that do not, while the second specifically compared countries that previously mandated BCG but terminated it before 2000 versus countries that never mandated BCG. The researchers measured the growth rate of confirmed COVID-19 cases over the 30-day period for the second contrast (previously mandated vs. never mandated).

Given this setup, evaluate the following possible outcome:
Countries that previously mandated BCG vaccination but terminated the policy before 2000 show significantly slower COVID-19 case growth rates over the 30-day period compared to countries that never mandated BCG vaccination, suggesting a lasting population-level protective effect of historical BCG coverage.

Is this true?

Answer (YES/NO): NO